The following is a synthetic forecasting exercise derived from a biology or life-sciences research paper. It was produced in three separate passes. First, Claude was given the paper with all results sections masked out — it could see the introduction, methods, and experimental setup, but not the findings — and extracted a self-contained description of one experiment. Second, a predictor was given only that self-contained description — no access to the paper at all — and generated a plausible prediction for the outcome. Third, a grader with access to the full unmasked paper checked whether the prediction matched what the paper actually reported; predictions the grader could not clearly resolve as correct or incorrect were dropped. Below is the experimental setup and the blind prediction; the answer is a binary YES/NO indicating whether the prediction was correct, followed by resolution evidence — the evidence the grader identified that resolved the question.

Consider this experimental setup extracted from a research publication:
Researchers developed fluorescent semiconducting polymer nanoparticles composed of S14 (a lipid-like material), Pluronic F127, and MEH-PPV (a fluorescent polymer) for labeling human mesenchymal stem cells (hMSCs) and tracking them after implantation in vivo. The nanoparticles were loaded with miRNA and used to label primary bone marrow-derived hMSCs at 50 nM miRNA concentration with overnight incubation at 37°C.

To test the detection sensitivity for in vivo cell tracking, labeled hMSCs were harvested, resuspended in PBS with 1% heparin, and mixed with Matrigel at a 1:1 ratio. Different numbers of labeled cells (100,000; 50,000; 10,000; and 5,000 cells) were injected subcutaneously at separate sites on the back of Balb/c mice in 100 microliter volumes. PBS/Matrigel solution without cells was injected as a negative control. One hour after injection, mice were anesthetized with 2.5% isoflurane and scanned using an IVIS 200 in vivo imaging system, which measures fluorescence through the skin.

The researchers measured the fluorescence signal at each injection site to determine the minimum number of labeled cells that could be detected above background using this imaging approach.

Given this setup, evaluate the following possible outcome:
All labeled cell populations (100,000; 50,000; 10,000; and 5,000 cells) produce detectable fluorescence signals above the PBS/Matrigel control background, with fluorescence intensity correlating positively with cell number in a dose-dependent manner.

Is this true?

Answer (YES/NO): NO